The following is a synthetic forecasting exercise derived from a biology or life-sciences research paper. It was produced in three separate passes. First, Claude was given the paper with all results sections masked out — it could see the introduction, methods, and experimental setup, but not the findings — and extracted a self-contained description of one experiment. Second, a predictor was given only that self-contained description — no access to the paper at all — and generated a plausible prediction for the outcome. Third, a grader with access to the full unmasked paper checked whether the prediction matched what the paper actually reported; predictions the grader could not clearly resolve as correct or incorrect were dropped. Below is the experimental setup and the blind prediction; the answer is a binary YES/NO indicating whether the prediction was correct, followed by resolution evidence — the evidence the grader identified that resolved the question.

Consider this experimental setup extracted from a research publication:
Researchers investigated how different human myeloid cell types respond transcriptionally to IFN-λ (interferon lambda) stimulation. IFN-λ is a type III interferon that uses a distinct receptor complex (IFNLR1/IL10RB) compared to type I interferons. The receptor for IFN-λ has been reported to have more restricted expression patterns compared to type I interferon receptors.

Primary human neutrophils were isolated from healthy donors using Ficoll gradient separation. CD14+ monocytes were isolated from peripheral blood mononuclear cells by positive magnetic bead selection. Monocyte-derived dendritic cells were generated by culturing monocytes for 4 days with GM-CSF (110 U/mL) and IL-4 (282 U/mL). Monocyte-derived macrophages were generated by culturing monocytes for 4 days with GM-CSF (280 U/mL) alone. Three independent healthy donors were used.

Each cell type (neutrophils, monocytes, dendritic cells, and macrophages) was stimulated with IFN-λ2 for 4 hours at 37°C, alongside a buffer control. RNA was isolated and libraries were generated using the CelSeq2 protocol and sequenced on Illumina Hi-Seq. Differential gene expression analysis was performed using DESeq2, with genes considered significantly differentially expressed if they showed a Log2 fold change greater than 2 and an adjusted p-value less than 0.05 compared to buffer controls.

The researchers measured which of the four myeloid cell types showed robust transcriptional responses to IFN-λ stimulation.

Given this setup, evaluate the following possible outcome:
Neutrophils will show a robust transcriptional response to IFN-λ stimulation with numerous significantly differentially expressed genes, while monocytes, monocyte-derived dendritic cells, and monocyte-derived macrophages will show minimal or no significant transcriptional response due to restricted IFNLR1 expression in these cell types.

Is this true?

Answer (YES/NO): NO